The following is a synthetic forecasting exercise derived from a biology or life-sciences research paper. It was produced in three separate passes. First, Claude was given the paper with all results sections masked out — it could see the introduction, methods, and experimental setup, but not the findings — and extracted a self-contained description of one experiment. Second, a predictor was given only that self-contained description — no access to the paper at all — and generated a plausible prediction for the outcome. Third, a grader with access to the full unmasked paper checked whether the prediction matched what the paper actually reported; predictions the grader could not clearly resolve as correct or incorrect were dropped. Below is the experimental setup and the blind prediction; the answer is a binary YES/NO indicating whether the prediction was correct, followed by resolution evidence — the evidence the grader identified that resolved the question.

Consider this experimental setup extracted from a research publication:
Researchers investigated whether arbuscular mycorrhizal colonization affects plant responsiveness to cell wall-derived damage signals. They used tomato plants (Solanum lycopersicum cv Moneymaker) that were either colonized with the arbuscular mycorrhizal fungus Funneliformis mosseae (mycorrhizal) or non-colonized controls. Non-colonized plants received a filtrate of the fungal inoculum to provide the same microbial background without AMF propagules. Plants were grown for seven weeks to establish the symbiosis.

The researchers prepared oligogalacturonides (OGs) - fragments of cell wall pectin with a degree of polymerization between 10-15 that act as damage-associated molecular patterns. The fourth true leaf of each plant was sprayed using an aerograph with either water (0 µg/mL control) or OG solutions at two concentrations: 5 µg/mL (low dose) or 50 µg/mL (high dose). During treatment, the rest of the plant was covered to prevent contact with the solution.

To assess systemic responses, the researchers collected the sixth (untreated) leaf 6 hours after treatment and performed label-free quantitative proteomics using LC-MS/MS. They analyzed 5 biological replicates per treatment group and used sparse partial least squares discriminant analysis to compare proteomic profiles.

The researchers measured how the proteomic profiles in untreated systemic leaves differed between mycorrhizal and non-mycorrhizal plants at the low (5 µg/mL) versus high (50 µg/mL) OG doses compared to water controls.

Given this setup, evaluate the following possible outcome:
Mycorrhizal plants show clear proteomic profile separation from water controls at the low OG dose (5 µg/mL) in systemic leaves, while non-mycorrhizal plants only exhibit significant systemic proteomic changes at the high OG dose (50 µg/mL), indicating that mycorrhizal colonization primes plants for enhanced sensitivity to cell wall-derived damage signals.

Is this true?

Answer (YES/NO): YES